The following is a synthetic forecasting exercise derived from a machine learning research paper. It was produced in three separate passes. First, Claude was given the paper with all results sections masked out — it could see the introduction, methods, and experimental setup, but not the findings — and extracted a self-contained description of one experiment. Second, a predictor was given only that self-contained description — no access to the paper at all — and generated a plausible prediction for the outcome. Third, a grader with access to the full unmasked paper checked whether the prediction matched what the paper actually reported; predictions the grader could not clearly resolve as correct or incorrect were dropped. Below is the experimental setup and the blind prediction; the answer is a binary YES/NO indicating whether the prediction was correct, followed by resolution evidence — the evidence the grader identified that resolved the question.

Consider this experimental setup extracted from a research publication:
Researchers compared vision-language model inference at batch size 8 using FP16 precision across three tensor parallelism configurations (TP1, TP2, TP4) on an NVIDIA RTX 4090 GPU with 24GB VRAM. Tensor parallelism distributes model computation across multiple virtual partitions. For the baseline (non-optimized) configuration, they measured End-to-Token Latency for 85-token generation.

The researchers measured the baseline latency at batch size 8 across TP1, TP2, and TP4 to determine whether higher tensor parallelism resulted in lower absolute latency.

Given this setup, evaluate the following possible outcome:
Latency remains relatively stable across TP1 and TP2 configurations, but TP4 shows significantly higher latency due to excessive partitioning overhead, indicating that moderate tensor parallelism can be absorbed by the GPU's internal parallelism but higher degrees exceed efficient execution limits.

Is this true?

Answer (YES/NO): NO